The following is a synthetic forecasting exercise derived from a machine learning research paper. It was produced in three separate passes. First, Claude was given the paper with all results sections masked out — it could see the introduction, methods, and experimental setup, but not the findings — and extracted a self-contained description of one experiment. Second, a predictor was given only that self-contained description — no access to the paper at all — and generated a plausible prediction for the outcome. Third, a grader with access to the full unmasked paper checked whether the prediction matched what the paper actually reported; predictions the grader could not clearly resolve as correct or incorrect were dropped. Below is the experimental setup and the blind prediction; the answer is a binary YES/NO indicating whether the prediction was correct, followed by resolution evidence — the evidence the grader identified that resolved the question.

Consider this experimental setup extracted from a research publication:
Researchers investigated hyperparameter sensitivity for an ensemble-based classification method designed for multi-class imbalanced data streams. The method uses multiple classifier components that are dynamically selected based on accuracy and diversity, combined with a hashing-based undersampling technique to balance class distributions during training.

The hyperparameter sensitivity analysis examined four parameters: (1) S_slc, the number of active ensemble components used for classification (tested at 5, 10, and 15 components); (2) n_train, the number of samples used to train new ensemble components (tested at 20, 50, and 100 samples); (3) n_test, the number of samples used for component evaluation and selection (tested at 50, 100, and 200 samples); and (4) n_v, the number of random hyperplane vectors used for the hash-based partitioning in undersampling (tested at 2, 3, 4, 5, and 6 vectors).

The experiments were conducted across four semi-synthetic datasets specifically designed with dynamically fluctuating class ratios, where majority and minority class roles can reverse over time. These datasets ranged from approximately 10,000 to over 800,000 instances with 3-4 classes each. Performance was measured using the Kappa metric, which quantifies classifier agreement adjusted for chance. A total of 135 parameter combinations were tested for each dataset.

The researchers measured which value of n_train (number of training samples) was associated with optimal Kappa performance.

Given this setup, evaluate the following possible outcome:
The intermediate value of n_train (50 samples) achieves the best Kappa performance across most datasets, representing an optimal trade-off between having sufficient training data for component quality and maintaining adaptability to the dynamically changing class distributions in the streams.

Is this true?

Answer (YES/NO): NO